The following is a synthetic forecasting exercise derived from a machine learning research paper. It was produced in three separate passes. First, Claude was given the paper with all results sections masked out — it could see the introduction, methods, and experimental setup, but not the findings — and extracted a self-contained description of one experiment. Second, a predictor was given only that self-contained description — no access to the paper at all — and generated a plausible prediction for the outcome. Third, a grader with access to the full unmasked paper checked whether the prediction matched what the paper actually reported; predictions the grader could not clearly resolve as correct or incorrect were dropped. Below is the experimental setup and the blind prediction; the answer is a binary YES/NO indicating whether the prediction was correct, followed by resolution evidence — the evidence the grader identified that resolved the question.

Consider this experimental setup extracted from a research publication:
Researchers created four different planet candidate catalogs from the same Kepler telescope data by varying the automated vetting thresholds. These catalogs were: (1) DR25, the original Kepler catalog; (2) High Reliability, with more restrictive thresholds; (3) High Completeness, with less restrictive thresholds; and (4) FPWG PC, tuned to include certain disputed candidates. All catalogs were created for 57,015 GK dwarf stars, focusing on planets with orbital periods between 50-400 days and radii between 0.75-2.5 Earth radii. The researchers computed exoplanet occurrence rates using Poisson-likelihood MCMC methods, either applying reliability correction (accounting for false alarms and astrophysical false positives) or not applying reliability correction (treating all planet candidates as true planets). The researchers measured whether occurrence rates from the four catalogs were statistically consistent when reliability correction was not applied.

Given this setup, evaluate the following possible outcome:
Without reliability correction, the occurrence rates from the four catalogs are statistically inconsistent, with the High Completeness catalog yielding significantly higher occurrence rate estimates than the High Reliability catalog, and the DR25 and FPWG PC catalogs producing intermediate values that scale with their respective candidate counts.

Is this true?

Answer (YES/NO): NO